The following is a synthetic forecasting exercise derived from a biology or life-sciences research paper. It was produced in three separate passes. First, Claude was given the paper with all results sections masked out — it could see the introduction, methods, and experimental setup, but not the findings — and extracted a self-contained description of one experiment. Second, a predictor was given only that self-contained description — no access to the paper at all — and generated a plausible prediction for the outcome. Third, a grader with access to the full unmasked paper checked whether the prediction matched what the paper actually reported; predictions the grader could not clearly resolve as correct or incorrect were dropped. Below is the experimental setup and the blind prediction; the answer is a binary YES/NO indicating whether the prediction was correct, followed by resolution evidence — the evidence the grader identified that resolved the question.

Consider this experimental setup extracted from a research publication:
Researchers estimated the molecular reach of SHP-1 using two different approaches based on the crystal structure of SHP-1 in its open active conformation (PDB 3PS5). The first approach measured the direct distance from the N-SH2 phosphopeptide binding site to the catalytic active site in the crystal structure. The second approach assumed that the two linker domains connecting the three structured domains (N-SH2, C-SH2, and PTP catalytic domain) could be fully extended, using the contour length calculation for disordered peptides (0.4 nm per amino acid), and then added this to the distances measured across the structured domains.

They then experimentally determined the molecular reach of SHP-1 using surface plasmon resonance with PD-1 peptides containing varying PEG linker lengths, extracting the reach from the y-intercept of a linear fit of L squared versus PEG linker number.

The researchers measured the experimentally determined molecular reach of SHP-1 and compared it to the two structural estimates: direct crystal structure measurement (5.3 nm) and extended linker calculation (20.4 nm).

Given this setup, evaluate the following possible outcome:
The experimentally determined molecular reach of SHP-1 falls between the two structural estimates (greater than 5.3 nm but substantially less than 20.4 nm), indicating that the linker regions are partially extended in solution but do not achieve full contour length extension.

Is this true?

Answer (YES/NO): YES